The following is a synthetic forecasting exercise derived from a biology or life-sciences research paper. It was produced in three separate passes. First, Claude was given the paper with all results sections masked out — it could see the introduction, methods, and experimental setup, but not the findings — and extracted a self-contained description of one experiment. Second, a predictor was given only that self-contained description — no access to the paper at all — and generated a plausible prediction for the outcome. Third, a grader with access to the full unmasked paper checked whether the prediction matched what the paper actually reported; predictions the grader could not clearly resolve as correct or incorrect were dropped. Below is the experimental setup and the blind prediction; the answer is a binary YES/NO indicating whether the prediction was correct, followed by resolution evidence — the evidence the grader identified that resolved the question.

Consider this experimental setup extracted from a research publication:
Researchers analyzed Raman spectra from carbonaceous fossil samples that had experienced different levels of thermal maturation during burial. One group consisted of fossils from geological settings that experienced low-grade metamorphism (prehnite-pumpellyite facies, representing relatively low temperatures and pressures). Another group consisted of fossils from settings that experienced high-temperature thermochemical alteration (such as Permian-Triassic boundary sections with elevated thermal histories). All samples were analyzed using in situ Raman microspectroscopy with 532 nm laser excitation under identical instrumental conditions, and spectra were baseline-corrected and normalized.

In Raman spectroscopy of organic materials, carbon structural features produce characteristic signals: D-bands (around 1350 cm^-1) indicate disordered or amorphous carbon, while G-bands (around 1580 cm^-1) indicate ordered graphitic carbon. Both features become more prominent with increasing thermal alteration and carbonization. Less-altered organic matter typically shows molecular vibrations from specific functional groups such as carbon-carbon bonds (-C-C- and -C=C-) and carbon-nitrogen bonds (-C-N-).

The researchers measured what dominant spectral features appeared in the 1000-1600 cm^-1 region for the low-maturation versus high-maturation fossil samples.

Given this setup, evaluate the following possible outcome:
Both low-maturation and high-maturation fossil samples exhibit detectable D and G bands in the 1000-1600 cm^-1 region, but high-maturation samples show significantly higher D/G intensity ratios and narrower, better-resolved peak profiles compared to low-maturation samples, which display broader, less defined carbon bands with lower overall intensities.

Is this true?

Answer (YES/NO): NO